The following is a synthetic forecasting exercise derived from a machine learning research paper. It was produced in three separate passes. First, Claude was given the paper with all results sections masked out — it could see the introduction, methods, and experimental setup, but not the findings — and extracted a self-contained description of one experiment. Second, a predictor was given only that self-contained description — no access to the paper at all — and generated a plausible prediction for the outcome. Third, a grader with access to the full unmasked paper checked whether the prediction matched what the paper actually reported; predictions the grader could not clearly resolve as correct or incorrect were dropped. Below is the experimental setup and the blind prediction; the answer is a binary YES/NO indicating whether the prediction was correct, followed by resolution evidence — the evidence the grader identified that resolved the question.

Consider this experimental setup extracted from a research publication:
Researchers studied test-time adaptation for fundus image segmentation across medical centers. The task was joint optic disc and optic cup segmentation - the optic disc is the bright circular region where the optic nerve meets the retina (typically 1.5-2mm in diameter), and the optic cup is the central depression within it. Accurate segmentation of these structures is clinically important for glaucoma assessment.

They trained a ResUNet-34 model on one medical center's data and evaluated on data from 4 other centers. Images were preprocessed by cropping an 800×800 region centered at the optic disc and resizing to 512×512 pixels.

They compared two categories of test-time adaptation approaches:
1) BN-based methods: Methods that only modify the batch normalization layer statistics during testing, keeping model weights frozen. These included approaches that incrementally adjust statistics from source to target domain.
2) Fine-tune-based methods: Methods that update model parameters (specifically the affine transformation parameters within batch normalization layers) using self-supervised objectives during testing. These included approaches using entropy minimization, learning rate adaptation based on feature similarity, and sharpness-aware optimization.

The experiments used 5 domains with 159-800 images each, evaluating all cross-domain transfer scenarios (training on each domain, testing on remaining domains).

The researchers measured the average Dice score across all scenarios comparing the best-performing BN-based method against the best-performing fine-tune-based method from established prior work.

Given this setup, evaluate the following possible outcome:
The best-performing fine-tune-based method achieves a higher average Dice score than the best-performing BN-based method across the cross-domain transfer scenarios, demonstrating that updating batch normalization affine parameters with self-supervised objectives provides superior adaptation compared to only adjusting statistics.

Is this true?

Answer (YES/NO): YES